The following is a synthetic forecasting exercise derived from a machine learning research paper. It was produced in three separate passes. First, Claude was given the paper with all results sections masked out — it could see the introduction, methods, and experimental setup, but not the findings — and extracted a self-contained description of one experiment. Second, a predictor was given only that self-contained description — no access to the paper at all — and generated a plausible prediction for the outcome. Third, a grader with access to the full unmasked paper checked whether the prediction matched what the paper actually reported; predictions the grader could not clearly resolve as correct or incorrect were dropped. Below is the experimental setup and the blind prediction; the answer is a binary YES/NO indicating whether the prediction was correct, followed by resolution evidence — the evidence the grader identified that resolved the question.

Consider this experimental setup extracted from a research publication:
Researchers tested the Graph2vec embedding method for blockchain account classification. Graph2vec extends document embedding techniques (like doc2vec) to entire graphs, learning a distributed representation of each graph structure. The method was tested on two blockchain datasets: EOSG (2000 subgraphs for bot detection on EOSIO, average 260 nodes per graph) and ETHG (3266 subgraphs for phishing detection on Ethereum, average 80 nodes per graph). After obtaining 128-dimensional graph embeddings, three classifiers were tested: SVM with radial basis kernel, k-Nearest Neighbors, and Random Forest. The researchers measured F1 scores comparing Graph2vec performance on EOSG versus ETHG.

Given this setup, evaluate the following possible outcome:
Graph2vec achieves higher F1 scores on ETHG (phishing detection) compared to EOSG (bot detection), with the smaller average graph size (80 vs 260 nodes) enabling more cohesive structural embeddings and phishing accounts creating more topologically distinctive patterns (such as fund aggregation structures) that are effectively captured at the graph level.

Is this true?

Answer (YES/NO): NO